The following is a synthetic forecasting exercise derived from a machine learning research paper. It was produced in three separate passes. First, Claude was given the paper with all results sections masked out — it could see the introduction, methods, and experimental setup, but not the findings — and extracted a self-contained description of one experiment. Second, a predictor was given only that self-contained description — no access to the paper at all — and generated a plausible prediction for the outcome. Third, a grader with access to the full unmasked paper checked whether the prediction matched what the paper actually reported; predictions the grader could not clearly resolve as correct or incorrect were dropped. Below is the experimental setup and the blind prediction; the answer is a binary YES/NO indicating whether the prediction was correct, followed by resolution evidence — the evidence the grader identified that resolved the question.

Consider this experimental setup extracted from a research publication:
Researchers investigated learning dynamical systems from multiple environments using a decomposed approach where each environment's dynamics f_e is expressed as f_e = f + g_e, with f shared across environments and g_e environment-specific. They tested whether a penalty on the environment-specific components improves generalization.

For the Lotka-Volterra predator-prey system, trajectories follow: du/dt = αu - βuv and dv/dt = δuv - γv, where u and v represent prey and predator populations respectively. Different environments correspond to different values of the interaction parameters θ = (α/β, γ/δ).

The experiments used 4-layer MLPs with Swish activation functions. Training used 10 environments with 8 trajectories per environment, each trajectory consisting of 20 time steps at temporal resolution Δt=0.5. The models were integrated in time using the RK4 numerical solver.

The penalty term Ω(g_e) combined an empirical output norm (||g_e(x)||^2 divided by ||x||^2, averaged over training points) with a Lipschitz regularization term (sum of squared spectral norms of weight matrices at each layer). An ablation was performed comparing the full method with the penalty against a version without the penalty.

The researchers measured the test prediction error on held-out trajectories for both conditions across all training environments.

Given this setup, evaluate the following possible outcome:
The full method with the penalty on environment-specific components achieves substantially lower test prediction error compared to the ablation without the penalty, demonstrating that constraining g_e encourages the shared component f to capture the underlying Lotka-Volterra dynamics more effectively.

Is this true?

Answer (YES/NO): YES